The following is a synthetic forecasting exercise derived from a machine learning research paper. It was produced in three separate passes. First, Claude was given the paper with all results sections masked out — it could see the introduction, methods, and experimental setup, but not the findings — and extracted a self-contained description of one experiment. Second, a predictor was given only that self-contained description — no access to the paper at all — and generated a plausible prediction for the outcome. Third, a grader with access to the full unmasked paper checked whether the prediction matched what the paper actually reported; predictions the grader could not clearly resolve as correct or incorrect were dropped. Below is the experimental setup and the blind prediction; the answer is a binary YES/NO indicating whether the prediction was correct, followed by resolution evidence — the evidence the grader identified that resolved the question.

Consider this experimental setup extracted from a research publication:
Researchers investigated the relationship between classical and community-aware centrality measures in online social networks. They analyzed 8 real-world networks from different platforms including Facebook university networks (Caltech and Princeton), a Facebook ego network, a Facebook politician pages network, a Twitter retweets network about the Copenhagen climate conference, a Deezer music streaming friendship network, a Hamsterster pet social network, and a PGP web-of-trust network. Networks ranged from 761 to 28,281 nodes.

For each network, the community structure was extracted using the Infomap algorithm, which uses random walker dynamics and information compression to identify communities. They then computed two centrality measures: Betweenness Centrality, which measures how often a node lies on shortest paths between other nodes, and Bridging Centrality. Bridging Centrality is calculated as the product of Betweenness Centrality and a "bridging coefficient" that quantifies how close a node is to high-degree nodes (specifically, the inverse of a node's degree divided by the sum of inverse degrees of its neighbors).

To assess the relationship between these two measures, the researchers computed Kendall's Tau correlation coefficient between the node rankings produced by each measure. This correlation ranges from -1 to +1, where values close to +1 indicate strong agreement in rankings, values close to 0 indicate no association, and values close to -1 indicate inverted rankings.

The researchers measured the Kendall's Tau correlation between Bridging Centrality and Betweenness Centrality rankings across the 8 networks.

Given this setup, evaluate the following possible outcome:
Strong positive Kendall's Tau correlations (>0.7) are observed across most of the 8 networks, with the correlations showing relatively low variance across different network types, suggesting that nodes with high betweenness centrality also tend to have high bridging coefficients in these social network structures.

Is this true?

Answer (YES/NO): NO